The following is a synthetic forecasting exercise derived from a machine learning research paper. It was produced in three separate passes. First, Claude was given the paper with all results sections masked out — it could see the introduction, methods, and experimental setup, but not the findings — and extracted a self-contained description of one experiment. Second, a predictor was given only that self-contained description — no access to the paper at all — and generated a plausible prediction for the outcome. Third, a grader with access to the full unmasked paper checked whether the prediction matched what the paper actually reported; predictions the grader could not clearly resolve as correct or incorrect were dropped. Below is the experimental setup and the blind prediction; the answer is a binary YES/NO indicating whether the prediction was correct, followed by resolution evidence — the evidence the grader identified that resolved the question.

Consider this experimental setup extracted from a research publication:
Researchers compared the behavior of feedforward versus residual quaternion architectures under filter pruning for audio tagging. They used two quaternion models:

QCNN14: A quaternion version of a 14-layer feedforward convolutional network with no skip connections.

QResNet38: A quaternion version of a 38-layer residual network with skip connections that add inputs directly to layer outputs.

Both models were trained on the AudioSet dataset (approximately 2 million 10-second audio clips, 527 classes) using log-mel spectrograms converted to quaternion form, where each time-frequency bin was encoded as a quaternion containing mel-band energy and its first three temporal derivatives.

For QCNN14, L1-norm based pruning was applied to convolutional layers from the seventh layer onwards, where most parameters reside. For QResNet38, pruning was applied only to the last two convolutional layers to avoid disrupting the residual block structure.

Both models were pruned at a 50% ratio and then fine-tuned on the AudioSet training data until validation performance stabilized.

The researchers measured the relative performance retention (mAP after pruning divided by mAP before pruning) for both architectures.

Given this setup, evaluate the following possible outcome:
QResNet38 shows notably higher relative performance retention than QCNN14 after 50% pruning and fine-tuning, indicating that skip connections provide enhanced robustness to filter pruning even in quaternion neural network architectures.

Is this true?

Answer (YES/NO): NO